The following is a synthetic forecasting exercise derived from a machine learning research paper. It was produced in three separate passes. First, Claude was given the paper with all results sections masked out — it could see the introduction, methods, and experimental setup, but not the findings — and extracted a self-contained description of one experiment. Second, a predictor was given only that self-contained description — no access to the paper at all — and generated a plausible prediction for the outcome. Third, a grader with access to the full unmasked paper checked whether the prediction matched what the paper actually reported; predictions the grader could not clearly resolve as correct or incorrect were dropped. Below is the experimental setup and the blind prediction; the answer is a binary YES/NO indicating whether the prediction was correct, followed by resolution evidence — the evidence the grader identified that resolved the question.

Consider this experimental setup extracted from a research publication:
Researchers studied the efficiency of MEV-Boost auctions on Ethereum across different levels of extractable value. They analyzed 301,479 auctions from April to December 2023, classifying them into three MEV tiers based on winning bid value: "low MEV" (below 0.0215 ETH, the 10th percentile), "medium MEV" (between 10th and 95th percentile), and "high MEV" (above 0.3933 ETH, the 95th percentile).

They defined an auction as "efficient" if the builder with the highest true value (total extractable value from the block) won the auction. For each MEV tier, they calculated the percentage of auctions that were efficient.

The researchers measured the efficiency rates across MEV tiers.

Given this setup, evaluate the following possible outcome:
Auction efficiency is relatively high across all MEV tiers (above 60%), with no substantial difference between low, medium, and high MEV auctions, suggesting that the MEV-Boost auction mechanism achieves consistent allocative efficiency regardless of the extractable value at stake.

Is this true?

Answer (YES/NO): NO